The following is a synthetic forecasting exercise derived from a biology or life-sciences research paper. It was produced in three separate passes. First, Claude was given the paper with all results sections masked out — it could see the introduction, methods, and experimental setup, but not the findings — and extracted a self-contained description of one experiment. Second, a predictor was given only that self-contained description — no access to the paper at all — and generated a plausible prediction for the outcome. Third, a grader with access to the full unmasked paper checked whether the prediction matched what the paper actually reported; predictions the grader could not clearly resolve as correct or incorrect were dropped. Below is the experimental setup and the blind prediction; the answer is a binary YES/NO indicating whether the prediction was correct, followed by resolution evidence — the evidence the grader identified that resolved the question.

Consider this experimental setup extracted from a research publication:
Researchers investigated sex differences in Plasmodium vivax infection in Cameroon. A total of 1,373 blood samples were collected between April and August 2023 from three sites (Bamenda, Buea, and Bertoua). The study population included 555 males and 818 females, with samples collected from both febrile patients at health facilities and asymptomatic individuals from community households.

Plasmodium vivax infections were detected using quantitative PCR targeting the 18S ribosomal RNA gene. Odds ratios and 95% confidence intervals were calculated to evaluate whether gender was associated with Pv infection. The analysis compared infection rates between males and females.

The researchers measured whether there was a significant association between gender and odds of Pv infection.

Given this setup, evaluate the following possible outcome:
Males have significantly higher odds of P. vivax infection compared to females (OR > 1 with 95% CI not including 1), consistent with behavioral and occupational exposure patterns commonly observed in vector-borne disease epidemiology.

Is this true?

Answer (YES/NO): NO